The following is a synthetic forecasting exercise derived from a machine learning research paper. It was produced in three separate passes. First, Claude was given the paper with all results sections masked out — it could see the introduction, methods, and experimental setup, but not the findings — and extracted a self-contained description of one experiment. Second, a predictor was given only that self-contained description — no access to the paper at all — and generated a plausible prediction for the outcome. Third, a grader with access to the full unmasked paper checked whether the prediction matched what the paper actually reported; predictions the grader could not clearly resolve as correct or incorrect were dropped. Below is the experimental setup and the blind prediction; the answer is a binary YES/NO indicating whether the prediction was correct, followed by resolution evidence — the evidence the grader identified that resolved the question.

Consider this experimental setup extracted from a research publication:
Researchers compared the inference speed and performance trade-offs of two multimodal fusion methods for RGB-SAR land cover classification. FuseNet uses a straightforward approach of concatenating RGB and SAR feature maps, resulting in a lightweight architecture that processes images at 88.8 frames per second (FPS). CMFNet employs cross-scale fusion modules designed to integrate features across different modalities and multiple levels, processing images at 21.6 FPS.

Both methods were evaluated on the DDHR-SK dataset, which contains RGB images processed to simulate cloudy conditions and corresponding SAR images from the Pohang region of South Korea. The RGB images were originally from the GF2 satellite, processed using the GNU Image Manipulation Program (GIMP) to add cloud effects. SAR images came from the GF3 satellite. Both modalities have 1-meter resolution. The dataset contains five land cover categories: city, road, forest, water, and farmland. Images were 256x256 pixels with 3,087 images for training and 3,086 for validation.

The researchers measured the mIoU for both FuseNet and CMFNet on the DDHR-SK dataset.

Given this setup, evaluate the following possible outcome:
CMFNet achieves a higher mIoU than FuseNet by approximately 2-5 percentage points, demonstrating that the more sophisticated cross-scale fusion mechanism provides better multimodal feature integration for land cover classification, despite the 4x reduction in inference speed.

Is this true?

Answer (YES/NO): NO